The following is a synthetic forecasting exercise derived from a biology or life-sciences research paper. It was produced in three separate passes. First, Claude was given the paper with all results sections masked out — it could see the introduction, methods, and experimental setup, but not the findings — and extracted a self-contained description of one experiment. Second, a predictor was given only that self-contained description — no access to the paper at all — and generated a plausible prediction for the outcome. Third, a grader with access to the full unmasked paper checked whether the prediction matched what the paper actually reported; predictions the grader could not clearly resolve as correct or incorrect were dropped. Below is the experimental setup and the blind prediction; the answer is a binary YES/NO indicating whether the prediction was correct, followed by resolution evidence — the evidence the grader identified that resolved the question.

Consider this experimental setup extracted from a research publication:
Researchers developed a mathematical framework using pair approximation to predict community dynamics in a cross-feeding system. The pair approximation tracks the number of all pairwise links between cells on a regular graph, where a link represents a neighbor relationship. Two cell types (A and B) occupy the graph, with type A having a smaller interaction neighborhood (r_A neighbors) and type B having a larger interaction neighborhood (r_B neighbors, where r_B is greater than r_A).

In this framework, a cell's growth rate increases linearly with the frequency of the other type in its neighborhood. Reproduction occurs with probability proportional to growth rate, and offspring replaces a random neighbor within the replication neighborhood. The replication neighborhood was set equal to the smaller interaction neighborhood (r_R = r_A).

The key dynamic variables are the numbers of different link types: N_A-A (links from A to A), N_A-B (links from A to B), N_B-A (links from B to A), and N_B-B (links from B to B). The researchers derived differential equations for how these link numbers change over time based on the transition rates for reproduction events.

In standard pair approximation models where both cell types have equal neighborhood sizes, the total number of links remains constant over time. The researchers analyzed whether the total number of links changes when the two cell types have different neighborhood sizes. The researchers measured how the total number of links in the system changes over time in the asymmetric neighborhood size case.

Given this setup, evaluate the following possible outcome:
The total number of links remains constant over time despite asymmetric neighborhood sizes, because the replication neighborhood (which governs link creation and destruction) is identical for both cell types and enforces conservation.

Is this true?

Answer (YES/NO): NO